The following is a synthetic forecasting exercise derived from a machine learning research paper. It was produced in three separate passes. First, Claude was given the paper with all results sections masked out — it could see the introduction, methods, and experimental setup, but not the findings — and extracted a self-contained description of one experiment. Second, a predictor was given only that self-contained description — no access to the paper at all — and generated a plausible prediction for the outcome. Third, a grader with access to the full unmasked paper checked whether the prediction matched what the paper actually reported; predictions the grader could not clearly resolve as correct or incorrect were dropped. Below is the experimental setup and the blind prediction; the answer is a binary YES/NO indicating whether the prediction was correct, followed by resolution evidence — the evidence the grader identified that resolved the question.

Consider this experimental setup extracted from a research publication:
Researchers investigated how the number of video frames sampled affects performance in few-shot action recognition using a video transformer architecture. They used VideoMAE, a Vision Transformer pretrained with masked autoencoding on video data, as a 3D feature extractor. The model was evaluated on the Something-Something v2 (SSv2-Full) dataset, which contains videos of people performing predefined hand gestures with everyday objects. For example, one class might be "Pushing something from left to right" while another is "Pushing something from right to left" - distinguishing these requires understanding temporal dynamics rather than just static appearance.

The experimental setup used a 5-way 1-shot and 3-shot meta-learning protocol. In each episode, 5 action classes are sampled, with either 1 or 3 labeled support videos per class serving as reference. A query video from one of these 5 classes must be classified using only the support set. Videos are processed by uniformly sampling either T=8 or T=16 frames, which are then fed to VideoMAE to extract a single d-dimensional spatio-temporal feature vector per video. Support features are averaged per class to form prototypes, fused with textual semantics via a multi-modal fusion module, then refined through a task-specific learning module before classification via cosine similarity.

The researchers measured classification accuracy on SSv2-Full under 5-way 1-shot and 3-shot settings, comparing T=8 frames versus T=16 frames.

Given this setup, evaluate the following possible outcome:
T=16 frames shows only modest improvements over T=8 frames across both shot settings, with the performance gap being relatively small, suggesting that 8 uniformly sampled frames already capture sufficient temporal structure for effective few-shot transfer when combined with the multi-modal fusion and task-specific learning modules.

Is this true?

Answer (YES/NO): NO